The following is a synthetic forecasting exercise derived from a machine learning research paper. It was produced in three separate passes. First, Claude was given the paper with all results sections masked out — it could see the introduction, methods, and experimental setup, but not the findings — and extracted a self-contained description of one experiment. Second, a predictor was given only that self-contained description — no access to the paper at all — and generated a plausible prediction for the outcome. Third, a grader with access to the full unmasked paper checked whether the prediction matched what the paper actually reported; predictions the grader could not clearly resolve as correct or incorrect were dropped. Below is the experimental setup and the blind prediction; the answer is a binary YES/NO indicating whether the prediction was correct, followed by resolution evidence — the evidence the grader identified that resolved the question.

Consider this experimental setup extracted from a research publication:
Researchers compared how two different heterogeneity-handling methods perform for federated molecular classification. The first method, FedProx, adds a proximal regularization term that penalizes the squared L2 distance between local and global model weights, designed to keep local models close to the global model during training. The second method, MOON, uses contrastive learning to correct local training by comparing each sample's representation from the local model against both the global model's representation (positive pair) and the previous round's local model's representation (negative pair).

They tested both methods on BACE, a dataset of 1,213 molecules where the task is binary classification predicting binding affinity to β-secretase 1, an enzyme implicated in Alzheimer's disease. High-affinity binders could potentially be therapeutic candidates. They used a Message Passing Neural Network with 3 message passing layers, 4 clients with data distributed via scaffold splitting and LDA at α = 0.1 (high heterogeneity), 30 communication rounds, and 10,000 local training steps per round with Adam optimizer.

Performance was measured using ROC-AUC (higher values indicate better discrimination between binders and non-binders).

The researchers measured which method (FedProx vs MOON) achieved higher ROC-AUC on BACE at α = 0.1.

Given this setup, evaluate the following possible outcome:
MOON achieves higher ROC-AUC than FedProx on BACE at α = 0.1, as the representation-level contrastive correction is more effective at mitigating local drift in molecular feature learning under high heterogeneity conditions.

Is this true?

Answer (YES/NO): YES